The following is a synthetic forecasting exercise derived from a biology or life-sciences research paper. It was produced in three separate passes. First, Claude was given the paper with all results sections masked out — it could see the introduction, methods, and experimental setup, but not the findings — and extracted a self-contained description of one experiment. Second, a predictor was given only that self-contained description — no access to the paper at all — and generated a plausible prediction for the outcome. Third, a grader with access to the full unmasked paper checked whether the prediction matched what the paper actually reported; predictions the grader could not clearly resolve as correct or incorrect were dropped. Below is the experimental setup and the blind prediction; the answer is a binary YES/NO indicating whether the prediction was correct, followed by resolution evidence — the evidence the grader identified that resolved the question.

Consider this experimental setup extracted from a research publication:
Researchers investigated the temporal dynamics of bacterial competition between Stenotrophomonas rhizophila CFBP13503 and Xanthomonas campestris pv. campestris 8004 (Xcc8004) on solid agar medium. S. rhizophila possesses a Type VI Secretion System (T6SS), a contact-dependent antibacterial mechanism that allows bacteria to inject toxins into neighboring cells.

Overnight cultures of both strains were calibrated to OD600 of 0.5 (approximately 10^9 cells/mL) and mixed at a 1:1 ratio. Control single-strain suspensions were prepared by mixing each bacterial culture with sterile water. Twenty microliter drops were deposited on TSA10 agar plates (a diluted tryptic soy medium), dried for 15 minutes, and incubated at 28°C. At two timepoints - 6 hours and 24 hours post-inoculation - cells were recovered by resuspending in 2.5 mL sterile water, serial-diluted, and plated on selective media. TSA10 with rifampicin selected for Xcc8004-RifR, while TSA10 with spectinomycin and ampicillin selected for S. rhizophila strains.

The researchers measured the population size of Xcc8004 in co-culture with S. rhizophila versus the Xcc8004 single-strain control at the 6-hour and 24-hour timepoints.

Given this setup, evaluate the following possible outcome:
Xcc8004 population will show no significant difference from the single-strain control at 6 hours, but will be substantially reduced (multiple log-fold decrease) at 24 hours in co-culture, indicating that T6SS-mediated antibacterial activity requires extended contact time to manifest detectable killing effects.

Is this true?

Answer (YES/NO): NO